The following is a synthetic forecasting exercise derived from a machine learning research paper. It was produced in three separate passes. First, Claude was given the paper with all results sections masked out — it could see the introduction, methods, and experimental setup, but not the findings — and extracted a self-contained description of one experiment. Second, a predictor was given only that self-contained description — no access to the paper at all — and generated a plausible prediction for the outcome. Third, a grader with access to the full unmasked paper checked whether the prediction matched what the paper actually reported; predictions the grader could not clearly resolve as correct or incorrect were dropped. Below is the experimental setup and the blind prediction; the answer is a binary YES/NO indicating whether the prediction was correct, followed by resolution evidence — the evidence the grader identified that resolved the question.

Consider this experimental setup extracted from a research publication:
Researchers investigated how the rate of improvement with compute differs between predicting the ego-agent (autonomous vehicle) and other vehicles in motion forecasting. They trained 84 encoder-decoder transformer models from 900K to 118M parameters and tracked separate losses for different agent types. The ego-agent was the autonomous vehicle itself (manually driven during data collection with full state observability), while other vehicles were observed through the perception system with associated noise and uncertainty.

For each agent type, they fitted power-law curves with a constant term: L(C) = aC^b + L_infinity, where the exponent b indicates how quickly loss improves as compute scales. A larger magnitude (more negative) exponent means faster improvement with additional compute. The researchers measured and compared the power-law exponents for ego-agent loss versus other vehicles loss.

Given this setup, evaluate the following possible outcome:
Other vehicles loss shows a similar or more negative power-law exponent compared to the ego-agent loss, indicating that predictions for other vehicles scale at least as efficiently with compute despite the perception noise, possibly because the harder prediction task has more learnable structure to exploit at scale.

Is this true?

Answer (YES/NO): NO